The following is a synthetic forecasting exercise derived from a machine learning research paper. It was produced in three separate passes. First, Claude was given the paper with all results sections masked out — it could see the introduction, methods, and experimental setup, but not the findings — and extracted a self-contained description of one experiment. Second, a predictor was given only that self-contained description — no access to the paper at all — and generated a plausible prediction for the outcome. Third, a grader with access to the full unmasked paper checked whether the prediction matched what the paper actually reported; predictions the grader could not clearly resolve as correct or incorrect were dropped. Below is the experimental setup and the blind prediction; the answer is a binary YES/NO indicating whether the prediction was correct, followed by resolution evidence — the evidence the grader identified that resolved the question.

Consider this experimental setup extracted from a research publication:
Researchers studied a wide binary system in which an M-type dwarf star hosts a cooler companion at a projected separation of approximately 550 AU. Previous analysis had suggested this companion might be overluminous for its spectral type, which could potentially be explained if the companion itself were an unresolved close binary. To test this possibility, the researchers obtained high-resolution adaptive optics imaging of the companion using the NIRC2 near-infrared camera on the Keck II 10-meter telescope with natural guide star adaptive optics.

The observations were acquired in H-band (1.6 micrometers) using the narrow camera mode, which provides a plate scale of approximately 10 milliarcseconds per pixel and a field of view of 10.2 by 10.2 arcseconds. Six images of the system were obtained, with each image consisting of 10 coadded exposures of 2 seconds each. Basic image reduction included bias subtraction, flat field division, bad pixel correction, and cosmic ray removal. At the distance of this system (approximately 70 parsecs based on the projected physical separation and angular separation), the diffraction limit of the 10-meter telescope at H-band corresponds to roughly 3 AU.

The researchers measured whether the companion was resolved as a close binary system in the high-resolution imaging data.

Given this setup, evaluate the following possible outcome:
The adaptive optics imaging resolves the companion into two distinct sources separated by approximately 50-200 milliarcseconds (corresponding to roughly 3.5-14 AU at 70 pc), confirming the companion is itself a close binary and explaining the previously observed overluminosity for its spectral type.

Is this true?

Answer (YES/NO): NO